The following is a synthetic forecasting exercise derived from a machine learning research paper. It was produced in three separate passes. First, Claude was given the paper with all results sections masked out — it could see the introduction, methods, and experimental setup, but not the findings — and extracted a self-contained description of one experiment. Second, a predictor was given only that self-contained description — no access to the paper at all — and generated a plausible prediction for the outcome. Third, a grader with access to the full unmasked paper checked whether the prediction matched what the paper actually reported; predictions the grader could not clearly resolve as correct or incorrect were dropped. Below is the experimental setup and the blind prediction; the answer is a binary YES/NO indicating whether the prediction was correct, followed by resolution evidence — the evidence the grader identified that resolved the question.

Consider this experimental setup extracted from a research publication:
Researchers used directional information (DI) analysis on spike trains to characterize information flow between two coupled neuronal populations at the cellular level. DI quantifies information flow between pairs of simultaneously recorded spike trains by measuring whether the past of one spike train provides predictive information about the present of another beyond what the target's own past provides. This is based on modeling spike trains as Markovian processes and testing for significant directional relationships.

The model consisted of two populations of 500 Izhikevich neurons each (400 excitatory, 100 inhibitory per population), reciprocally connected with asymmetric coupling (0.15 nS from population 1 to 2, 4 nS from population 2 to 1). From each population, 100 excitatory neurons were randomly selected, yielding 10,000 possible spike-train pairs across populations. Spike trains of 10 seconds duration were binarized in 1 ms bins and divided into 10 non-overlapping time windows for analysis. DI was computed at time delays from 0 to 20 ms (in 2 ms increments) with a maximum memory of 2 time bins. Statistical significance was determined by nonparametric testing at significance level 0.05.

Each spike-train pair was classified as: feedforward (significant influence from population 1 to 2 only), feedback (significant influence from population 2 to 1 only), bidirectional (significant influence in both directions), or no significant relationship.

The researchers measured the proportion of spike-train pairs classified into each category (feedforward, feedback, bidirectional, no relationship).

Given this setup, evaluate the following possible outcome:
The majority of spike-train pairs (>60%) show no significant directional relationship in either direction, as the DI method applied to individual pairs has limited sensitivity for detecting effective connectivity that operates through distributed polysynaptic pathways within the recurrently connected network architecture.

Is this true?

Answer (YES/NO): YES